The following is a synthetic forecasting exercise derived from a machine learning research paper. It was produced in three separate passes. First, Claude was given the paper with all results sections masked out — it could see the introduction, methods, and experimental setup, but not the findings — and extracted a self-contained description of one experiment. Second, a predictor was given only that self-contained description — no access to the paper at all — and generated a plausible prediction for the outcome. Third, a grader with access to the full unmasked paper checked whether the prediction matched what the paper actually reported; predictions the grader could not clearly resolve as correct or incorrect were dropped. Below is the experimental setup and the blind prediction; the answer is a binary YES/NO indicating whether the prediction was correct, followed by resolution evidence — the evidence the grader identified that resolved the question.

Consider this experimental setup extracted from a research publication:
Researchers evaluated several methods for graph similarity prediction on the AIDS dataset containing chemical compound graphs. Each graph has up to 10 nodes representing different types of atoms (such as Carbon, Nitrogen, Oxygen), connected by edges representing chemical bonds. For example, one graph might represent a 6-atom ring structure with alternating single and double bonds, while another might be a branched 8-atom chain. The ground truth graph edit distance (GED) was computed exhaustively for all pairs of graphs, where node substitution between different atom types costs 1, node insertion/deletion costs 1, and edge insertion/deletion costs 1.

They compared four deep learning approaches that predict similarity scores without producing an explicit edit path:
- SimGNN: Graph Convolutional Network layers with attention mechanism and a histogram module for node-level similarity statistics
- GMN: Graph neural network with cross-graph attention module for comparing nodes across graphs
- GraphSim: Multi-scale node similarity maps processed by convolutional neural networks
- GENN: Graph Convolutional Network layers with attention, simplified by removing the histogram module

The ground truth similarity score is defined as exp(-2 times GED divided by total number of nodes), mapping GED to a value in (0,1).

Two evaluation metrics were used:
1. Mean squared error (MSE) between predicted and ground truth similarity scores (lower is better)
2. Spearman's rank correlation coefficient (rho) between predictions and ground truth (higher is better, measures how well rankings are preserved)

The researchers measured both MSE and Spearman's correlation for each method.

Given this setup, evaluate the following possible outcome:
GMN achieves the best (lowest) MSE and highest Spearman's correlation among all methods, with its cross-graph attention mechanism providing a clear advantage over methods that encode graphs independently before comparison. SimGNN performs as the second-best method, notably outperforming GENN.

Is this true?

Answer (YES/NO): NO